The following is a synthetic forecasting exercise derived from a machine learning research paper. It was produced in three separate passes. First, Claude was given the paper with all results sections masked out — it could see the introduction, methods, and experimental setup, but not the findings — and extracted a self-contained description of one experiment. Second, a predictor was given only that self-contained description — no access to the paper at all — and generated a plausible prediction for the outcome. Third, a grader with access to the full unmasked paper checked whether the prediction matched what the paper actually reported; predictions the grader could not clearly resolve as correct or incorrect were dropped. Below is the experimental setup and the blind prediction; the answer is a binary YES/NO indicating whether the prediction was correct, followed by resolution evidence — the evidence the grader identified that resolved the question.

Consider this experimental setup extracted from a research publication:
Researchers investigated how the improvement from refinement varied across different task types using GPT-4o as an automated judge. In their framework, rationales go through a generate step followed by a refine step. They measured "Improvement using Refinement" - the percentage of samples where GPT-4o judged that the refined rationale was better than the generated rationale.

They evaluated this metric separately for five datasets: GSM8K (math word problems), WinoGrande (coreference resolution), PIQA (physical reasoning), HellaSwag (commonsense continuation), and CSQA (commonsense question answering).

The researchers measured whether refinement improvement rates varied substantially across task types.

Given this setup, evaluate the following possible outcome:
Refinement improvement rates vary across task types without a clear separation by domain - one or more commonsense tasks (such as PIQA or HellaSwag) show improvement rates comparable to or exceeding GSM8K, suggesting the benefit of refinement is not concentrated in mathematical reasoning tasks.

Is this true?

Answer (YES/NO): NO